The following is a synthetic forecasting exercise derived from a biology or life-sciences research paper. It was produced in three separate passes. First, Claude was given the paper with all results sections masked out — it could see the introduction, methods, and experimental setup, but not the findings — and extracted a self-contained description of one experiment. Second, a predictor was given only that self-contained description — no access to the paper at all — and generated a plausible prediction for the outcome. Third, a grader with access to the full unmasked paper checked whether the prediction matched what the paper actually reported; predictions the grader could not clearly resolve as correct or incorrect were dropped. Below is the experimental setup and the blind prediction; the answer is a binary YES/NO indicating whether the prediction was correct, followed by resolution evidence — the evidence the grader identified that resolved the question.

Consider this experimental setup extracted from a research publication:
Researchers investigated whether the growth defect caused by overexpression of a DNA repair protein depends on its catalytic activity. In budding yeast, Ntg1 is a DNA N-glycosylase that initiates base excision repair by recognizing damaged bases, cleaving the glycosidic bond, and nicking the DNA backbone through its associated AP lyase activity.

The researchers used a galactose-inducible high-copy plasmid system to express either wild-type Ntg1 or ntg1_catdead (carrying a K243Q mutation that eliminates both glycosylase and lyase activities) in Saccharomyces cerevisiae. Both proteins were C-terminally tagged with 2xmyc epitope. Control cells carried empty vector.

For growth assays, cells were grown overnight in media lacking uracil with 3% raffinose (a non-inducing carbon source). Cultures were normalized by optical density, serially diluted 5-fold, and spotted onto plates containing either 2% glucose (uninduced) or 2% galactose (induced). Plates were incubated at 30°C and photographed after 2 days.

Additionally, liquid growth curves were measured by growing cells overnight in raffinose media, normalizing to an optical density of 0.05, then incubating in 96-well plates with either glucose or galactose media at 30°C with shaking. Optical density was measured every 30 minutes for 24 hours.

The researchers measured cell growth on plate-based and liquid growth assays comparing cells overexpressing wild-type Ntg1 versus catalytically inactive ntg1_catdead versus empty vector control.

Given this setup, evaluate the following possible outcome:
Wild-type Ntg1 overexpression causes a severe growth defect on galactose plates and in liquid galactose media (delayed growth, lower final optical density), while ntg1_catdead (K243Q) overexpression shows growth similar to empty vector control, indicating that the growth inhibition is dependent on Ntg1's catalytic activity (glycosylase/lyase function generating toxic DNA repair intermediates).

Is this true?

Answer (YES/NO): NO